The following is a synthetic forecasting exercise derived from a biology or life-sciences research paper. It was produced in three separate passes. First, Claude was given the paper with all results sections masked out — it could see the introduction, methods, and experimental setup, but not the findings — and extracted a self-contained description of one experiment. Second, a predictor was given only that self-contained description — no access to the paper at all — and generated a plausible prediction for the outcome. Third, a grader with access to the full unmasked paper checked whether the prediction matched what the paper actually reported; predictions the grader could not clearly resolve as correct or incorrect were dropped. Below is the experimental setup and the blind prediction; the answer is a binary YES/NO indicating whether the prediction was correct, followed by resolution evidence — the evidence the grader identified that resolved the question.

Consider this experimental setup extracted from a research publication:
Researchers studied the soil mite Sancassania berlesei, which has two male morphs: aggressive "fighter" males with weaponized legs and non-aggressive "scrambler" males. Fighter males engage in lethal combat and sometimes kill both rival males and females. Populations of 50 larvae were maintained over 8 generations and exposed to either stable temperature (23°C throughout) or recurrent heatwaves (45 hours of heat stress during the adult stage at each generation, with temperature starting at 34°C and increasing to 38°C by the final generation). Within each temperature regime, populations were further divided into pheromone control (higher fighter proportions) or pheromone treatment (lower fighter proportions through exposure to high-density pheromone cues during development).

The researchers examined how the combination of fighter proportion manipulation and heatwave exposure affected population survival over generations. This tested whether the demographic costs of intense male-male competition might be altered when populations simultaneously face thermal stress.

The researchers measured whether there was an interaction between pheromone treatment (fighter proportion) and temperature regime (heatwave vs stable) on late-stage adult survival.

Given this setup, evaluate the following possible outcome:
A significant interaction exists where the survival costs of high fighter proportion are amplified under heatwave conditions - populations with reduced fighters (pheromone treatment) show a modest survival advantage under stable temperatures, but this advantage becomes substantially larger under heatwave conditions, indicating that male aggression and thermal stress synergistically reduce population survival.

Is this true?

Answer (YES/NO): NO